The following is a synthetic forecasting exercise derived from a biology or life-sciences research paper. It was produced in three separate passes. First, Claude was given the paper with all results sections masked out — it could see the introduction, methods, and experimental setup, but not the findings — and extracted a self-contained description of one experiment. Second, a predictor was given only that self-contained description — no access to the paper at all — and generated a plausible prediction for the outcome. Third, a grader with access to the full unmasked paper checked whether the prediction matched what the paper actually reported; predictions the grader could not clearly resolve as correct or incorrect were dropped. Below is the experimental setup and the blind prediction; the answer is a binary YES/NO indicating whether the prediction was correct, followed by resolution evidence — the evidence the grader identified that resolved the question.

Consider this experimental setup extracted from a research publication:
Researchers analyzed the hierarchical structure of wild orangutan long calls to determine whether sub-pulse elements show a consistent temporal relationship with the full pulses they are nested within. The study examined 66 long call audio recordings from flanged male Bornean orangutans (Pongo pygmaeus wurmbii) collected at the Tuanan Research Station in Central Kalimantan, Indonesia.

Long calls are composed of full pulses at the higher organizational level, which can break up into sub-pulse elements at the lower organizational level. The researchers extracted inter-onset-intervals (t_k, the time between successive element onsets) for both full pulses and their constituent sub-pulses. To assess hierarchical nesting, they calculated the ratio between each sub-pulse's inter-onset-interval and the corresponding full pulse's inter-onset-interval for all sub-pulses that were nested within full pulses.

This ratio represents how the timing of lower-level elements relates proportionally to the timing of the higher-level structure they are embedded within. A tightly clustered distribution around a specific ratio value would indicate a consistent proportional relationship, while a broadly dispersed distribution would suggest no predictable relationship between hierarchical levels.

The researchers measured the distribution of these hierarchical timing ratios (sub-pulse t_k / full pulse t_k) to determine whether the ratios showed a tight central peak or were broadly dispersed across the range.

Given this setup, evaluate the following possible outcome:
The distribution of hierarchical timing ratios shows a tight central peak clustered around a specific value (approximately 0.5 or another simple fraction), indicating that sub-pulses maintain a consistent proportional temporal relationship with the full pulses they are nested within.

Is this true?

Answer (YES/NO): YES